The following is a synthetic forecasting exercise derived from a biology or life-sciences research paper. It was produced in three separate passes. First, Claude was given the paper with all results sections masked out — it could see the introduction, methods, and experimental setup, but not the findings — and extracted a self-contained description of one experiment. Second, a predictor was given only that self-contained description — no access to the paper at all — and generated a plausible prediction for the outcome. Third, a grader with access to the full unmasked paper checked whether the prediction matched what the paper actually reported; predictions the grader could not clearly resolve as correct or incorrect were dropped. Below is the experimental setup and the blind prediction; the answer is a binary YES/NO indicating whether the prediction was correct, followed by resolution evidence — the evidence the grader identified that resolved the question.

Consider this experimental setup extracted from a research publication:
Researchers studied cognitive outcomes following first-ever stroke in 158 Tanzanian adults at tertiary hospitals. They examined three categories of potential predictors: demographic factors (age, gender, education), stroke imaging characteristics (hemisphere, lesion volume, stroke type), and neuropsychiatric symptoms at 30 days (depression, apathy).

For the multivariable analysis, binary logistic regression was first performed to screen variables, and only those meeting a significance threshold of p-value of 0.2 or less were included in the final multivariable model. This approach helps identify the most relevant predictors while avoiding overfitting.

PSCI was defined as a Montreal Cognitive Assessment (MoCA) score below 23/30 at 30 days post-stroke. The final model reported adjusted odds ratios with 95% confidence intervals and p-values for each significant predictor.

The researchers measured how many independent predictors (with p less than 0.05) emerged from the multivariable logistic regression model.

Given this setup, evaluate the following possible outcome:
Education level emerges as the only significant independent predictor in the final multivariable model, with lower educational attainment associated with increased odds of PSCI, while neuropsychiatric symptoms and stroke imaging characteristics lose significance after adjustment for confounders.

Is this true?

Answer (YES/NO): NO